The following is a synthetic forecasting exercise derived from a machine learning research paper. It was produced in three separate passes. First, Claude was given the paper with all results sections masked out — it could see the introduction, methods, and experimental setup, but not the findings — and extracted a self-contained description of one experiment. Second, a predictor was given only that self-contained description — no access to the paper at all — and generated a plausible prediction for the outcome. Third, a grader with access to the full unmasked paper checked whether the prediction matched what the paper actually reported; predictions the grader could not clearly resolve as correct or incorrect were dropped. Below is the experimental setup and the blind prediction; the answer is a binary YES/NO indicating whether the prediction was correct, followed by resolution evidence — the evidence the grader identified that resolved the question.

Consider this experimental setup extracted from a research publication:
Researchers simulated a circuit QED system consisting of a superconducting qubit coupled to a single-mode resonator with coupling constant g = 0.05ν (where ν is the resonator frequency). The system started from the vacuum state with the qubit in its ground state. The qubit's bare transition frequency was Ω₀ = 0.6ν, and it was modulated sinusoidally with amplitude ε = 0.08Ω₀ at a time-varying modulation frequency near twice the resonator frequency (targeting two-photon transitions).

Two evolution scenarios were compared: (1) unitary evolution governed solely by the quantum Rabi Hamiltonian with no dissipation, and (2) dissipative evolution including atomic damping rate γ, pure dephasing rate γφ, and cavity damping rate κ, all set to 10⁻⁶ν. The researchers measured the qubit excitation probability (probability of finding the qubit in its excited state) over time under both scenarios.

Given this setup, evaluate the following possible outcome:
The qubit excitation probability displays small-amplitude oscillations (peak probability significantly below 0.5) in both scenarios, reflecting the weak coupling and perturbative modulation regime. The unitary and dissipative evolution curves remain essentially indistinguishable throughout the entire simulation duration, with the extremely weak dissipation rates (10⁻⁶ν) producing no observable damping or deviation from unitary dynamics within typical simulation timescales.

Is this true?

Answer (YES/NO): YES